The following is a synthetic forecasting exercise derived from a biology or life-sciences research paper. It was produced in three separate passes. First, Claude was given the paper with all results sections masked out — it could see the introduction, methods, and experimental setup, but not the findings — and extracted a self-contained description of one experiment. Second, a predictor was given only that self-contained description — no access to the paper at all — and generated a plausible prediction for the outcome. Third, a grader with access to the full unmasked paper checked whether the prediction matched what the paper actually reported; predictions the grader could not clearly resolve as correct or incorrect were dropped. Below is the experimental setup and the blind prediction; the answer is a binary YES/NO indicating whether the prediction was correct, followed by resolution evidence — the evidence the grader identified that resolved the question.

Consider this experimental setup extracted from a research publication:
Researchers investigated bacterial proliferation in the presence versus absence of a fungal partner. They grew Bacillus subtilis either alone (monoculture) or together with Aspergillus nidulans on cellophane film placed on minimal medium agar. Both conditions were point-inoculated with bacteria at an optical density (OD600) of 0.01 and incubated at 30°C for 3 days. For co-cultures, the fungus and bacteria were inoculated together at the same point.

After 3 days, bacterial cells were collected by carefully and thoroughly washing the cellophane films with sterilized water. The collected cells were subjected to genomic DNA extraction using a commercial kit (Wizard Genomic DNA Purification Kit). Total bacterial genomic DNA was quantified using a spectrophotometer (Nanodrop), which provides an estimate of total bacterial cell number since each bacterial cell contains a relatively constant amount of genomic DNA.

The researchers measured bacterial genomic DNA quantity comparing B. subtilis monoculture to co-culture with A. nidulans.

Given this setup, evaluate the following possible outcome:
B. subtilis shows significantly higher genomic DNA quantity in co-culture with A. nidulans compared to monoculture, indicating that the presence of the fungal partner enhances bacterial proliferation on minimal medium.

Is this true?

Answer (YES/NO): YES